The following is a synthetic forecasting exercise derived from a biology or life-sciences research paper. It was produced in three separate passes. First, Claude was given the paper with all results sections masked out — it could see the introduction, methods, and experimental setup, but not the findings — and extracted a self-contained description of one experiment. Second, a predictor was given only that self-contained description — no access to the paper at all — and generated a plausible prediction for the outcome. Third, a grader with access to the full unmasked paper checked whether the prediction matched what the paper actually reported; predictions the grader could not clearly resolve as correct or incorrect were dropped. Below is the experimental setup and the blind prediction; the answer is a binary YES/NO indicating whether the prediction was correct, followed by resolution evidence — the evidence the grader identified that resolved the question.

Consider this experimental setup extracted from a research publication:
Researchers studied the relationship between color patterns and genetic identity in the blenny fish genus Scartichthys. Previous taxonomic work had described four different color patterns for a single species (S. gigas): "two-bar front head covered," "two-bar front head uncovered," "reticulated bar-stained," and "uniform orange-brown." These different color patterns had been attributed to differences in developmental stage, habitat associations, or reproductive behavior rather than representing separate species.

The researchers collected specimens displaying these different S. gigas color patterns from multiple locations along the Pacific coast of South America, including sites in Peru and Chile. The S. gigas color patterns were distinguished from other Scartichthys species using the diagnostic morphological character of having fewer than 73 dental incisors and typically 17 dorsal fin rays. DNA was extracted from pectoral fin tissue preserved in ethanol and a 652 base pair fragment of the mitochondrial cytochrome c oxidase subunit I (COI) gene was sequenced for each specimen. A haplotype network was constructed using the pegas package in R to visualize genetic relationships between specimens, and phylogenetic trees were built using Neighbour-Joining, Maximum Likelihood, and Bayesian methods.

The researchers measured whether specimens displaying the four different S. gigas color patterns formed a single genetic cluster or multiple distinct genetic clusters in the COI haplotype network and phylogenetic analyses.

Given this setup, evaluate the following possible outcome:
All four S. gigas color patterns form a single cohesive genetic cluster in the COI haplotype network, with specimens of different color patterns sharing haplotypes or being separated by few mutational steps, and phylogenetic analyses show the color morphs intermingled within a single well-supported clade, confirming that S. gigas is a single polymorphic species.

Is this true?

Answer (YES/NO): NO